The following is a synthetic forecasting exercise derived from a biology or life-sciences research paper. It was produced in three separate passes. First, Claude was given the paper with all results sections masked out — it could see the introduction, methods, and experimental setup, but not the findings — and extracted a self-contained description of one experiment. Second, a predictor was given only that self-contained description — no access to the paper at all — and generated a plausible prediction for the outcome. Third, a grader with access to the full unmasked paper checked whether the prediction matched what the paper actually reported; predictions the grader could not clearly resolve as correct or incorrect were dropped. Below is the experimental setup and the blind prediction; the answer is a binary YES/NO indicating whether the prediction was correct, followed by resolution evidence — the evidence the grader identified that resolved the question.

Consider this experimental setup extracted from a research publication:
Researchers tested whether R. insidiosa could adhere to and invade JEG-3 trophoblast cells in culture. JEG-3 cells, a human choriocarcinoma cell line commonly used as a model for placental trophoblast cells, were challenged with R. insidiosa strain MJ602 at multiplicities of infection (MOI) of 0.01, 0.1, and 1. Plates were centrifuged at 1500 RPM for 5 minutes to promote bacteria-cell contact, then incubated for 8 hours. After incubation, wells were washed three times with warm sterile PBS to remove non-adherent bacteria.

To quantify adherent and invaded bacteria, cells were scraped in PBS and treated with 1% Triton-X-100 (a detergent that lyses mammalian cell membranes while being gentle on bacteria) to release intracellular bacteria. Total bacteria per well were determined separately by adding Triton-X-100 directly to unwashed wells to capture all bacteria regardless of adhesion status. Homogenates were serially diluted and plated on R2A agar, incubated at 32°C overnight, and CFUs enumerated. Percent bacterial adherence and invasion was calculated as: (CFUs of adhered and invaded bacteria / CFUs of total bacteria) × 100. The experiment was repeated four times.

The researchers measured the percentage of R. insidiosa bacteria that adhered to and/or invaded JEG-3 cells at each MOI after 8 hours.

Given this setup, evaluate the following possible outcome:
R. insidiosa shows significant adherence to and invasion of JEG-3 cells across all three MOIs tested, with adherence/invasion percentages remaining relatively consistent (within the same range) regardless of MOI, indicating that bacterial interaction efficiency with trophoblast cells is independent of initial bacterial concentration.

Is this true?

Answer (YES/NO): YES